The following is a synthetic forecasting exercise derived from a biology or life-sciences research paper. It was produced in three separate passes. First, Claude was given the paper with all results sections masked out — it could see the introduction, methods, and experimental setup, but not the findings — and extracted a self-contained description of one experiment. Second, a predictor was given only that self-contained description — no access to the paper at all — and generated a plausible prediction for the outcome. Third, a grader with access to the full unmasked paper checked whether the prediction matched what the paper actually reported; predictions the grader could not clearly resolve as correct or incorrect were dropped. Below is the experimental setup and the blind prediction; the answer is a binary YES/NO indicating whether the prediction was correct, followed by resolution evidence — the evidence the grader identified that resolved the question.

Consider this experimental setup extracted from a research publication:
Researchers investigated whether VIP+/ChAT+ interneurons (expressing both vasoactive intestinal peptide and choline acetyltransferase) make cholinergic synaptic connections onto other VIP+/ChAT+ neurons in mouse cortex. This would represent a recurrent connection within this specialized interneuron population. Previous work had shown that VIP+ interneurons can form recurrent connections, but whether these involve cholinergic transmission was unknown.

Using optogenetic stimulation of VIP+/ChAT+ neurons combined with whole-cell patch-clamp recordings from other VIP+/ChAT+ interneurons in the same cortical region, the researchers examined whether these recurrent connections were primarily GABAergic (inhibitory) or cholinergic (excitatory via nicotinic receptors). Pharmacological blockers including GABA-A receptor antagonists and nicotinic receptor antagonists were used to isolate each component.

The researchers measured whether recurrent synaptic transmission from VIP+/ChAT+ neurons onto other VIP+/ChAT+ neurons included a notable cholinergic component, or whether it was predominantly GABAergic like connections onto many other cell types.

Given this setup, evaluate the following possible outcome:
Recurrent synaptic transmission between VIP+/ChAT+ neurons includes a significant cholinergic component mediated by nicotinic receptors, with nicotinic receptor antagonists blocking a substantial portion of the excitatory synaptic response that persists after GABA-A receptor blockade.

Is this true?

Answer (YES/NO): NO